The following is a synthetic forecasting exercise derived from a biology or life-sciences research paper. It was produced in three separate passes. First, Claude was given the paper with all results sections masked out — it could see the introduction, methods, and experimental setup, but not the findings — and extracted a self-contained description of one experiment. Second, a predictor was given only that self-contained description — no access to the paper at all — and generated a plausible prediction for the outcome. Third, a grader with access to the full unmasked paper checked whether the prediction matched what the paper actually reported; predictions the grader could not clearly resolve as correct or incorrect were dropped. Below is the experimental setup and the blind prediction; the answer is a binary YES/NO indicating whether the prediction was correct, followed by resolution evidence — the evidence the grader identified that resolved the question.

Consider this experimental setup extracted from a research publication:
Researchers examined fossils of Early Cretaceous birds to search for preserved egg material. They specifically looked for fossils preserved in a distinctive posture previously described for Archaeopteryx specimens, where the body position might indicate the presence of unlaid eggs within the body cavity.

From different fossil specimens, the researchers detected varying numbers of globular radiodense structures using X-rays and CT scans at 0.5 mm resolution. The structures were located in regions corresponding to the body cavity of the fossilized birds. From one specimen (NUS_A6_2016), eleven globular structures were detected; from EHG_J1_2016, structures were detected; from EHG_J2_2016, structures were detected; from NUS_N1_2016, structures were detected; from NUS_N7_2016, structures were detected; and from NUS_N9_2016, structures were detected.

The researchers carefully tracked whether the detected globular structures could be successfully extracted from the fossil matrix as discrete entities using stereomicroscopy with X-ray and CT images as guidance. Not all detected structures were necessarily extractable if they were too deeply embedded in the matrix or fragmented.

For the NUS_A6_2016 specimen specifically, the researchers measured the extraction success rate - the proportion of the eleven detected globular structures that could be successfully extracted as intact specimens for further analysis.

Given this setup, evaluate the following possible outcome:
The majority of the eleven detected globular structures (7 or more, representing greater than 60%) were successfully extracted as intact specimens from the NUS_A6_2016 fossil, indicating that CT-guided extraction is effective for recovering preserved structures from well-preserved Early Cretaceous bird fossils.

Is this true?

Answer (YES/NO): YES